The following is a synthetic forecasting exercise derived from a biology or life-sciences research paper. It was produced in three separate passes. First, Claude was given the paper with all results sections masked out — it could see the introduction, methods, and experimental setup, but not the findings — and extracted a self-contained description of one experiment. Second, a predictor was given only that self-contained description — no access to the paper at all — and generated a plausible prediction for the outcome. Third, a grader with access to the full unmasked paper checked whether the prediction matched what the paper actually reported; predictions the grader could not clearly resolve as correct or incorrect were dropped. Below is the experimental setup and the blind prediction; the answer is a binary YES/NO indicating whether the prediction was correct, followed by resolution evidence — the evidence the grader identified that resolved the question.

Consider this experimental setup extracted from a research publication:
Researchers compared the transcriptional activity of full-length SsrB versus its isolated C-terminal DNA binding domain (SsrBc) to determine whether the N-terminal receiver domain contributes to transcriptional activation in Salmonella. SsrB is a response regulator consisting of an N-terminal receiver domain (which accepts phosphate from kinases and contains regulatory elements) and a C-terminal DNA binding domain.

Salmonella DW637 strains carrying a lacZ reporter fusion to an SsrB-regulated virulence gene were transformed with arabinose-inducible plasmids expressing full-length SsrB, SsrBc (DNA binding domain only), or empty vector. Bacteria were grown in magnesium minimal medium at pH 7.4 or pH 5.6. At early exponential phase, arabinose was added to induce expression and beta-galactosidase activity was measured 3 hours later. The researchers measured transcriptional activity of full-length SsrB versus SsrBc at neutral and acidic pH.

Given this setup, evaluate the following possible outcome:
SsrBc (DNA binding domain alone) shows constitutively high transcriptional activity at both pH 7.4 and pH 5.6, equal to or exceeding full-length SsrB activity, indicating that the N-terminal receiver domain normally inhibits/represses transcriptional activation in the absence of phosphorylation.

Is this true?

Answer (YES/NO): NO